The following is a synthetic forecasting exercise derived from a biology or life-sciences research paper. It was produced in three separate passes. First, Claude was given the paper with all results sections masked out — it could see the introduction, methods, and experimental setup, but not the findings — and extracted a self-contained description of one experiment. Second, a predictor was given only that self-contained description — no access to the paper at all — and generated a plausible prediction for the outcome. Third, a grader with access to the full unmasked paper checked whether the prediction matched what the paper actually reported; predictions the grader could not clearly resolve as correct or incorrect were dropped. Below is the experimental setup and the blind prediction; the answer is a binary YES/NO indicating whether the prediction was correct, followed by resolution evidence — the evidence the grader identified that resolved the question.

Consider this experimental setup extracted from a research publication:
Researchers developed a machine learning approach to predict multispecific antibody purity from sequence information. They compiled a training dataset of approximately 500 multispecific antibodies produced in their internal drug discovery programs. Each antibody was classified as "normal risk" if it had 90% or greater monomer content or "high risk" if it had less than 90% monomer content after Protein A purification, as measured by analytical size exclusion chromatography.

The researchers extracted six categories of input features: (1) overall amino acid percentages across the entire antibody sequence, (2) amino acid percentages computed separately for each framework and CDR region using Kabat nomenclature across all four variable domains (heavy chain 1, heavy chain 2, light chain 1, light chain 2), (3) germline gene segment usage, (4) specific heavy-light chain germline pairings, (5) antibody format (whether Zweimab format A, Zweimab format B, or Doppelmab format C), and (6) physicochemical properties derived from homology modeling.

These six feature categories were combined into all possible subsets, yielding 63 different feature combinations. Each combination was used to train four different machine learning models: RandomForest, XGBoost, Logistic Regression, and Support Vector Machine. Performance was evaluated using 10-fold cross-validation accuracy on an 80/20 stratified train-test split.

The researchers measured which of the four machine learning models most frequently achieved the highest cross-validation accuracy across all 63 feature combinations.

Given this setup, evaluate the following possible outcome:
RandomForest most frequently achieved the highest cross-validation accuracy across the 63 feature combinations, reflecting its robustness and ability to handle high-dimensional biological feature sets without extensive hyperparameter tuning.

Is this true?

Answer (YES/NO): YES